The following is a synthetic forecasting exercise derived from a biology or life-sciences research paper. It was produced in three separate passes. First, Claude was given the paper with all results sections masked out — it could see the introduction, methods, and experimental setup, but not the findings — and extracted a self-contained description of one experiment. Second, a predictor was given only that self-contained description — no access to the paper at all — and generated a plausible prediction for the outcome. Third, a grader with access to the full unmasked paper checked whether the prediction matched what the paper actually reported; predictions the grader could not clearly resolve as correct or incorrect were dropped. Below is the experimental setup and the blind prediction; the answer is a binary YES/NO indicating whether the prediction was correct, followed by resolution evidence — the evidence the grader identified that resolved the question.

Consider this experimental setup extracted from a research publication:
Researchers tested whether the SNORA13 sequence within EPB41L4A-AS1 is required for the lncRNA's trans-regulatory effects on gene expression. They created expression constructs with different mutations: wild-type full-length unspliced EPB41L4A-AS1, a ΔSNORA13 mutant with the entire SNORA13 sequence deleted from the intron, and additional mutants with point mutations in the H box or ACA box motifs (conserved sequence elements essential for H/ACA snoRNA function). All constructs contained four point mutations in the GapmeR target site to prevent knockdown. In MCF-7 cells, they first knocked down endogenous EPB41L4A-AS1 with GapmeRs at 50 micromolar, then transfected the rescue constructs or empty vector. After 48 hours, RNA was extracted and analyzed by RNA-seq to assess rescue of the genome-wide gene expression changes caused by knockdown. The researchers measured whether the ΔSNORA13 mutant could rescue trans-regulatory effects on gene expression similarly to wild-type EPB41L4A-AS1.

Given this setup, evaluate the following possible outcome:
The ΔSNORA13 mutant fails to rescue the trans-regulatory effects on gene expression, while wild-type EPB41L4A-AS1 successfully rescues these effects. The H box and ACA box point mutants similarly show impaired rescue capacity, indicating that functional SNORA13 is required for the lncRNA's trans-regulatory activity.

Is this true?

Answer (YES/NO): YES